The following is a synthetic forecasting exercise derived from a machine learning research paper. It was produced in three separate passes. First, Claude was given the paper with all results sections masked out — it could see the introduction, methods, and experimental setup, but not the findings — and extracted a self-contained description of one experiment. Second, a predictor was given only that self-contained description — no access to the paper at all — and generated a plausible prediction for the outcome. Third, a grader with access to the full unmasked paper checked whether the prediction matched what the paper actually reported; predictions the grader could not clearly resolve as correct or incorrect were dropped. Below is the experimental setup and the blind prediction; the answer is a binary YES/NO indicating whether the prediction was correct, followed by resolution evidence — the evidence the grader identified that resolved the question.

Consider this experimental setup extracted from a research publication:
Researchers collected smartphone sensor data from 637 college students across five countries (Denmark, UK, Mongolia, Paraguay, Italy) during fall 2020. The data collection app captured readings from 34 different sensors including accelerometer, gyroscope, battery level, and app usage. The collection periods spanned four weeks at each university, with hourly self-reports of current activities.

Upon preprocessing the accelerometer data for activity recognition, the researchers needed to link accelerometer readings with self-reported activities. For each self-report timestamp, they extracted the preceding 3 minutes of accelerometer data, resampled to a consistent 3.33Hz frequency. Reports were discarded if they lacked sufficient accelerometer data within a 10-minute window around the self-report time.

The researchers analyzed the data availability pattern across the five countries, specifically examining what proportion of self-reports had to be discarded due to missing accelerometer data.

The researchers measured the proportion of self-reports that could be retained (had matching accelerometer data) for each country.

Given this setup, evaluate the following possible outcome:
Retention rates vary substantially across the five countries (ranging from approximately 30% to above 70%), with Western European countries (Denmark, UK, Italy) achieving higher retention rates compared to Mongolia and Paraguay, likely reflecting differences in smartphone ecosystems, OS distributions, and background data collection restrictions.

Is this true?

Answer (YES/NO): NO